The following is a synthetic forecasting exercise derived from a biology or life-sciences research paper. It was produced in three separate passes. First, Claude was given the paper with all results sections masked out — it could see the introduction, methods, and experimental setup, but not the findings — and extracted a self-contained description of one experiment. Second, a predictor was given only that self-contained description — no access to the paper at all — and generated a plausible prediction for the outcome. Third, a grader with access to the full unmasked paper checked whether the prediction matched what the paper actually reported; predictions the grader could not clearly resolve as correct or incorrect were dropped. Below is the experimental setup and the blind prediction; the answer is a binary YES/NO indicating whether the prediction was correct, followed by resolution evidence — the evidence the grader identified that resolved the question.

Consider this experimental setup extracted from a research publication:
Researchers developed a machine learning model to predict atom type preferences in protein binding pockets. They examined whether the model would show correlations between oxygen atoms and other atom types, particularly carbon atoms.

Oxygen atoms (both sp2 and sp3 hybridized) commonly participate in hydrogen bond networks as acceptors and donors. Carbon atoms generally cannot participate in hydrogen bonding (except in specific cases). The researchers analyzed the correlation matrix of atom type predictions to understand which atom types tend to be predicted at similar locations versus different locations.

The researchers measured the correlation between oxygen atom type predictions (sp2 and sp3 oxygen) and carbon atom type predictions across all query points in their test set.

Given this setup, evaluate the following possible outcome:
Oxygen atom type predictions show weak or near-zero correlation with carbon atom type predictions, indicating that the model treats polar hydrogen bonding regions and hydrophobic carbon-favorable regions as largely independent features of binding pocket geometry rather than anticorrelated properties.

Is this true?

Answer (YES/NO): NO